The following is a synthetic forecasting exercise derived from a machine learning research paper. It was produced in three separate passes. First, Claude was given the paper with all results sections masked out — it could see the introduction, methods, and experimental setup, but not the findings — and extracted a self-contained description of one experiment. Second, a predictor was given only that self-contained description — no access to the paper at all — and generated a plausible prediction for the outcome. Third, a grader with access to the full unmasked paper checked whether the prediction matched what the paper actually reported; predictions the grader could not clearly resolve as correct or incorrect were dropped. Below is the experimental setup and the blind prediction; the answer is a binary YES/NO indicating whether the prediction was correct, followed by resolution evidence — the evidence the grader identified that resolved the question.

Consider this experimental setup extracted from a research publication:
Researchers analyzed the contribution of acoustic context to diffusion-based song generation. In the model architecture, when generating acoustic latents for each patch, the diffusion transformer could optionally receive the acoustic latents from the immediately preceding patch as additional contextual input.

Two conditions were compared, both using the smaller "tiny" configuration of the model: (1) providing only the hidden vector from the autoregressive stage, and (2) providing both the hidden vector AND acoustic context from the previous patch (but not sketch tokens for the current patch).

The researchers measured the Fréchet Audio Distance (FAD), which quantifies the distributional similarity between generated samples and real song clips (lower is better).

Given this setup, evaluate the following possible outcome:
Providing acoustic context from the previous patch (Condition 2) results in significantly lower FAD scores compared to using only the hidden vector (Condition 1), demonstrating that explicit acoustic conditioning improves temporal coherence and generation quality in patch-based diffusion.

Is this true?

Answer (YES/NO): YES